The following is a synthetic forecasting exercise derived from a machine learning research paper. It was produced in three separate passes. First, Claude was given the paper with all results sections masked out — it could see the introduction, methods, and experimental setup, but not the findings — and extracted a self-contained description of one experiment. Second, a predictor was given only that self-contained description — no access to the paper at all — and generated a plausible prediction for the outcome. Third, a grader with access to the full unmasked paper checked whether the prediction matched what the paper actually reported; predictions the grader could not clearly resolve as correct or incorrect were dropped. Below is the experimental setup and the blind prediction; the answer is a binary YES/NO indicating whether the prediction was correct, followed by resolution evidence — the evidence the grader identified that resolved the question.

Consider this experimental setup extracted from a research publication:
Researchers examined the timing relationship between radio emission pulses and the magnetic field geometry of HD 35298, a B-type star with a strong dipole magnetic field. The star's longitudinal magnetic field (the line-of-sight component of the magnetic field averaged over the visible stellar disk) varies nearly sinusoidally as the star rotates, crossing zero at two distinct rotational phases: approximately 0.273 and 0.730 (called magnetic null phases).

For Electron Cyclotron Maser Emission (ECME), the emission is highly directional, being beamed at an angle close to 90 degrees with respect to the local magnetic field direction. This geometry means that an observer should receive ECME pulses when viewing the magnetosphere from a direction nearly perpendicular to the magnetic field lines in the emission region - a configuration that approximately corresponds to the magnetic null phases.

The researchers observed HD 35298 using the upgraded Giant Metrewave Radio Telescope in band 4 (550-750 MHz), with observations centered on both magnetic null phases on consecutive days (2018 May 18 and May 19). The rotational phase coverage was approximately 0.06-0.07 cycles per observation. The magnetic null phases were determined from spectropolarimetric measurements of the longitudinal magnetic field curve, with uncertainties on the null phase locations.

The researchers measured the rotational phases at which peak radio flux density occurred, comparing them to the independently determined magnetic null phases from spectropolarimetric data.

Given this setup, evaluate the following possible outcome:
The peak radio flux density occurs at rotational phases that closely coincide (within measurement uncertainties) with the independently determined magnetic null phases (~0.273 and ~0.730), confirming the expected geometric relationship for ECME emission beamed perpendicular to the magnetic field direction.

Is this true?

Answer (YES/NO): NO